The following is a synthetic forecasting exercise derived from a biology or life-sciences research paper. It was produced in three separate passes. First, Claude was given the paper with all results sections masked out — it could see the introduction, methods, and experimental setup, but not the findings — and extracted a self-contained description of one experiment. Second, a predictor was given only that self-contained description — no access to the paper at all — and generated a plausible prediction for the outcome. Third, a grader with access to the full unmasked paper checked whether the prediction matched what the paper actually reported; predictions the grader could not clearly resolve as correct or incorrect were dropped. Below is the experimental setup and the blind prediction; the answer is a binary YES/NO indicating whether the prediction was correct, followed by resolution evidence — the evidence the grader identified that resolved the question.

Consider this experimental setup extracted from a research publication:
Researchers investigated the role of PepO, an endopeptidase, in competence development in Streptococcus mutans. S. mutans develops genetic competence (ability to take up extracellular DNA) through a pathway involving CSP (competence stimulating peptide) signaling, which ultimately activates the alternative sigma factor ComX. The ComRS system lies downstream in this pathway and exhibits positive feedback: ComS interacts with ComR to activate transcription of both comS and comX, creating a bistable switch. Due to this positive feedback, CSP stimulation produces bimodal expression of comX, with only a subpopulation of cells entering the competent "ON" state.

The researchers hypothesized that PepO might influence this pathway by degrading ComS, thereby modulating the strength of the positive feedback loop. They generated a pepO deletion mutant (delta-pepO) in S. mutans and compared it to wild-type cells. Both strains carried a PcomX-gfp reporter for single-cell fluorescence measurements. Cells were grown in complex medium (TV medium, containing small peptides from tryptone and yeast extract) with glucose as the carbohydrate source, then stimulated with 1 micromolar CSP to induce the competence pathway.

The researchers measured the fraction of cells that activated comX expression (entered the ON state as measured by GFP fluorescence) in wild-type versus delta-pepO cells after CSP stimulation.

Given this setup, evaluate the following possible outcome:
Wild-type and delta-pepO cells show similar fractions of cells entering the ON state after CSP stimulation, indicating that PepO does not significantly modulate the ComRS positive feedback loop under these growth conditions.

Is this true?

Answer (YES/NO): NO